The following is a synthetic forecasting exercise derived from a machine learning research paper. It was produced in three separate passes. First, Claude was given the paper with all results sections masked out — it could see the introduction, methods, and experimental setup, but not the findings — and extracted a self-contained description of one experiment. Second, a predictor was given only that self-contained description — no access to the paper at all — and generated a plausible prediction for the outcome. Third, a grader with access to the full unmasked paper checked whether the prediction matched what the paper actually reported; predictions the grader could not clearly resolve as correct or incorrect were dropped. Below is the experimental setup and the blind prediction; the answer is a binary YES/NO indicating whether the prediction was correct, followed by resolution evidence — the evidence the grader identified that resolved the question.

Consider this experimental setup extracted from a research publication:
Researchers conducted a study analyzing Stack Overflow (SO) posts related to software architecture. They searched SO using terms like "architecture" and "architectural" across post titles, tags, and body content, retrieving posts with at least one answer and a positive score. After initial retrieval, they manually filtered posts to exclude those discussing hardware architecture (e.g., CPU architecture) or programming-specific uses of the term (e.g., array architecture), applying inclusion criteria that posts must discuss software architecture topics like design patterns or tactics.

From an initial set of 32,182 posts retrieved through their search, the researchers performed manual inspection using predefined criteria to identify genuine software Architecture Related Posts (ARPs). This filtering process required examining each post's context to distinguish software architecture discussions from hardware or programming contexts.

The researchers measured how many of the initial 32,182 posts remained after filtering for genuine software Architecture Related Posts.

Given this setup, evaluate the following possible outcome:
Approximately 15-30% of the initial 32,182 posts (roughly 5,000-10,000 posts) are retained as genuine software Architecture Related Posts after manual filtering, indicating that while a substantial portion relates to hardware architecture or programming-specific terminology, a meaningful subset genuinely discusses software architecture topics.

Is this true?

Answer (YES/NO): NO